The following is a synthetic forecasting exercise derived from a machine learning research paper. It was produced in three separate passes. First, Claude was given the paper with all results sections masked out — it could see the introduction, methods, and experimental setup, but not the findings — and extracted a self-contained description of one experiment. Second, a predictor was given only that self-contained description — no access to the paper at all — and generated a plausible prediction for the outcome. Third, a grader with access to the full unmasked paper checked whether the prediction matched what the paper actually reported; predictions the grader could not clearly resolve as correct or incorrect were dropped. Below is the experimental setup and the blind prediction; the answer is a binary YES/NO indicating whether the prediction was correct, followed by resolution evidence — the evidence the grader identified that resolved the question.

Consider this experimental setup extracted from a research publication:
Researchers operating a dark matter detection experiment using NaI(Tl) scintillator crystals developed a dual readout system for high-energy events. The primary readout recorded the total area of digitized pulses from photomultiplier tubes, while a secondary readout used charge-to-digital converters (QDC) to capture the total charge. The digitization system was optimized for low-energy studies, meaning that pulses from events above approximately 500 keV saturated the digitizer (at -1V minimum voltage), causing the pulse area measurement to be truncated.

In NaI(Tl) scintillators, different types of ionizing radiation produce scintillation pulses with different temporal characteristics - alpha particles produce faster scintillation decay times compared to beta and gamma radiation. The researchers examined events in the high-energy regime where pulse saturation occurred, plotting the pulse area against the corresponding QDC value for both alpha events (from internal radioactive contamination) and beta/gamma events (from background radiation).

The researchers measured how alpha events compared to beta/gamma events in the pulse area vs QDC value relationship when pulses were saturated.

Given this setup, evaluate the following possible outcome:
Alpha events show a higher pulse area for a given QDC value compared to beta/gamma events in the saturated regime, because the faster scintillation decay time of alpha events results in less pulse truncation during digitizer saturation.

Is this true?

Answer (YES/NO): NO